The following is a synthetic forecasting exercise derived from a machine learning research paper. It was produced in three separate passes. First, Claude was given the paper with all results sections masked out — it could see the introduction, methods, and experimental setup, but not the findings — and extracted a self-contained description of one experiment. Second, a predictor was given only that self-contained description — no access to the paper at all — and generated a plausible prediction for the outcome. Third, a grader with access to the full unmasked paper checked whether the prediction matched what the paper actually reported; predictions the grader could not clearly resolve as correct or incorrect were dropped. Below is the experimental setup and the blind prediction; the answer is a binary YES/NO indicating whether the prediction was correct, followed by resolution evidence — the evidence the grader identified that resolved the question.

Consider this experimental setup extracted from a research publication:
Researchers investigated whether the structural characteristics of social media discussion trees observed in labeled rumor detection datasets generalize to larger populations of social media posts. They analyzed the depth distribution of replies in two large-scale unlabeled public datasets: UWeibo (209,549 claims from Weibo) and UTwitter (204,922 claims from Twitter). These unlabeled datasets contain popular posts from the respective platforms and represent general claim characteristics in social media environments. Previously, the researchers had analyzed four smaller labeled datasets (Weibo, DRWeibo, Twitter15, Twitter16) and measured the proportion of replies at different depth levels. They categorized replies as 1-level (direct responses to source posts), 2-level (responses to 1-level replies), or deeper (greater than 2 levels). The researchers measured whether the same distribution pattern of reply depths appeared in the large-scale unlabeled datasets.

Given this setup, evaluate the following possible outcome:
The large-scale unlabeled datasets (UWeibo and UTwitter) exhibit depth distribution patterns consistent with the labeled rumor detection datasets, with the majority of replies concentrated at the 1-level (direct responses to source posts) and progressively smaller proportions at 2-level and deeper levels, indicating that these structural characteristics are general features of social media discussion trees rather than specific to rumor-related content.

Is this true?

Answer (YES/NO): YES